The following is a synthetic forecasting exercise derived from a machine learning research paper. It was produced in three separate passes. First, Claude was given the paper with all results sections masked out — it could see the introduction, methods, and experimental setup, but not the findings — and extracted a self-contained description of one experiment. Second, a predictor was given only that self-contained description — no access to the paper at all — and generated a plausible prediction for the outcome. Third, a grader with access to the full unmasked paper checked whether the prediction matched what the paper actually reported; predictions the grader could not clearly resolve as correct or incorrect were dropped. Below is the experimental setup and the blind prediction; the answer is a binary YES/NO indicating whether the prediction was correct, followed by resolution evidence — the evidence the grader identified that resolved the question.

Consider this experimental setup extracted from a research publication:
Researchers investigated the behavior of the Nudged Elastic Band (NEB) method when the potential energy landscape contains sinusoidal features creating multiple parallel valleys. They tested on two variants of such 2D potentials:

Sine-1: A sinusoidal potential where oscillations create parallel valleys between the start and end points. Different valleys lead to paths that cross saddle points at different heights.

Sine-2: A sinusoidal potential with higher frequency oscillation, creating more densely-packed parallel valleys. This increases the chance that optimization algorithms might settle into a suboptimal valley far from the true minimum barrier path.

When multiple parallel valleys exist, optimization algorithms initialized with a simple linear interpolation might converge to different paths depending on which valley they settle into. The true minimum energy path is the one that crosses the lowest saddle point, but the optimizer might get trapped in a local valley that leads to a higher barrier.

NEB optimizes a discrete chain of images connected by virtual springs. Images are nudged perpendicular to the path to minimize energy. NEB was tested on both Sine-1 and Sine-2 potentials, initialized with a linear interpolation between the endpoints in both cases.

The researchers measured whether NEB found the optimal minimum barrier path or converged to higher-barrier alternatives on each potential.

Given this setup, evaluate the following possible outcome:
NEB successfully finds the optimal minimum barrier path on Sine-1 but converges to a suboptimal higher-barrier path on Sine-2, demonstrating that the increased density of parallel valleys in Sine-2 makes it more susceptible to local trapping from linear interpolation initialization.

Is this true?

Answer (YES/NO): NO